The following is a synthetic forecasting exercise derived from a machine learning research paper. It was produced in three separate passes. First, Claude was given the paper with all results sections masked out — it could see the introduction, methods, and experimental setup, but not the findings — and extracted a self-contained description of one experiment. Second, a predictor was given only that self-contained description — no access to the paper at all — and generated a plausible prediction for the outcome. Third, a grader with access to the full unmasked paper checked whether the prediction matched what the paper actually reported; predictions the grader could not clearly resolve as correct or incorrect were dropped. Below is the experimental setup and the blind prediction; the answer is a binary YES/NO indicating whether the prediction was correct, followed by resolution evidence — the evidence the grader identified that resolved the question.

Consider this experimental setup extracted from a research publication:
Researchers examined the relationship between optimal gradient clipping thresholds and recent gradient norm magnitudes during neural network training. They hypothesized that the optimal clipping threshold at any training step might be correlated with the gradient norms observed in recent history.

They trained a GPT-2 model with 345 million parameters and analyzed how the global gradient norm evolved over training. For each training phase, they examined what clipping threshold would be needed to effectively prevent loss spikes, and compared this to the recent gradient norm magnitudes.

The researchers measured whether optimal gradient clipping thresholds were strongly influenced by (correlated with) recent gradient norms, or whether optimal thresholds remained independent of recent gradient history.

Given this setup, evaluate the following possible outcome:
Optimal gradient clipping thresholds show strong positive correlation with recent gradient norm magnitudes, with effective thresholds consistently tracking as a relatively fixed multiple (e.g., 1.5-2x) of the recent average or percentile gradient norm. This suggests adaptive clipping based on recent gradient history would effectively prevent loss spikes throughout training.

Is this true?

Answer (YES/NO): NO